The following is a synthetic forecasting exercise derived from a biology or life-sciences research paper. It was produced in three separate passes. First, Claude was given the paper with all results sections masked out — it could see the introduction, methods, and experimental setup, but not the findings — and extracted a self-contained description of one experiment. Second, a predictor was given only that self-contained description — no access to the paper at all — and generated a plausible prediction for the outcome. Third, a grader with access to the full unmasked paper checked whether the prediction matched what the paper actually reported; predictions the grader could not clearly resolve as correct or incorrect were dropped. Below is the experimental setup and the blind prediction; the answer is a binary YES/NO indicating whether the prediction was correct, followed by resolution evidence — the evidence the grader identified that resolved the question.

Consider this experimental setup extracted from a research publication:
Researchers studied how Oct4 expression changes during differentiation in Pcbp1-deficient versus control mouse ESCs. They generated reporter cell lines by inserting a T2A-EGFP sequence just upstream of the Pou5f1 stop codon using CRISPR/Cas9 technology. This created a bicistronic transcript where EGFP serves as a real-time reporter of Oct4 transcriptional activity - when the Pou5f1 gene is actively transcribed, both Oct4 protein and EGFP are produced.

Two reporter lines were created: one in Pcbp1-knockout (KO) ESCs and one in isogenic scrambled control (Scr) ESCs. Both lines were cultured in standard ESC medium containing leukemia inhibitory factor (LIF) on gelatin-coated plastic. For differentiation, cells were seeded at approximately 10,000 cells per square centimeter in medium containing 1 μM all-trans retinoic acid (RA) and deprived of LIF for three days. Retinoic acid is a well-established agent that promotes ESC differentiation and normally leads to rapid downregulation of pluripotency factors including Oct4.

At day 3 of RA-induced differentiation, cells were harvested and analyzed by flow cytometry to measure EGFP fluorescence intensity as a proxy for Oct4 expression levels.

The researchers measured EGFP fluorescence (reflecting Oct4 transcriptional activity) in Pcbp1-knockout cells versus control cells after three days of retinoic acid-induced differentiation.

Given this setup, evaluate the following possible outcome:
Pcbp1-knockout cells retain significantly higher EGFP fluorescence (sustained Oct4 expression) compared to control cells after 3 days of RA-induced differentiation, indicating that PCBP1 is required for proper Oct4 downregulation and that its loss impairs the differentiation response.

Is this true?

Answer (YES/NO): YES